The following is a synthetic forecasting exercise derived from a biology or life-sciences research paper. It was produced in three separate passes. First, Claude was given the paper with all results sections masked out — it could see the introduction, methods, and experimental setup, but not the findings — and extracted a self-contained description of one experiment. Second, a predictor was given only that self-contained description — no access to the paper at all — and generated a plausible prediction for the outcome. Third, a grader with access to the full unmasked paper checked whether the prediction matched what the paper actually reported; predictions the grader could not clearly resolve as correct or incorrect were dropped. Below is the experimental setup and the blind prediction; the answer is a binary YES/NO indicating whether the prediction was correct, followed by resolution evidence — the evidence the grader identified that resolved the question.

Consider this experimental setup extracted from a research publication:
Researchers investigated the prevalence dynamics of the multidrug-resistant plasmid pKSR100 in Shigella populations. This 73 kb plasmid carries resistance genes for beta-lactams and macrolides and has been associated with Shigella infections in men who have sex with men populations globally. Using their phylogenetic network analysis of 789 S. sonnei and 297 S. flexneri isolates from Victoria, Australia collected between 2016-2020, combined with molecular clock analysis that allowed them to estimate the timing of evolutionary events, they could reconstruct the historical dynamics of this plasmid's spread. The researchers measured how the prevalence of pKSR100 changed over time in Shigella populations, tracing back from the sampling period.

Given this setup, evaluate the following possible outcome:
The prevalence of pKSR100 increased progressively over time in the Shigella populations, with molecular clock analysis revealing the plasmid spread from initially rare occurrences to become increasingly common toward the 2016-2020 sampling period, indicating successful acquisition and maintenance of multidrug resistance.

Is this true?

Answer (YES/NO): YES